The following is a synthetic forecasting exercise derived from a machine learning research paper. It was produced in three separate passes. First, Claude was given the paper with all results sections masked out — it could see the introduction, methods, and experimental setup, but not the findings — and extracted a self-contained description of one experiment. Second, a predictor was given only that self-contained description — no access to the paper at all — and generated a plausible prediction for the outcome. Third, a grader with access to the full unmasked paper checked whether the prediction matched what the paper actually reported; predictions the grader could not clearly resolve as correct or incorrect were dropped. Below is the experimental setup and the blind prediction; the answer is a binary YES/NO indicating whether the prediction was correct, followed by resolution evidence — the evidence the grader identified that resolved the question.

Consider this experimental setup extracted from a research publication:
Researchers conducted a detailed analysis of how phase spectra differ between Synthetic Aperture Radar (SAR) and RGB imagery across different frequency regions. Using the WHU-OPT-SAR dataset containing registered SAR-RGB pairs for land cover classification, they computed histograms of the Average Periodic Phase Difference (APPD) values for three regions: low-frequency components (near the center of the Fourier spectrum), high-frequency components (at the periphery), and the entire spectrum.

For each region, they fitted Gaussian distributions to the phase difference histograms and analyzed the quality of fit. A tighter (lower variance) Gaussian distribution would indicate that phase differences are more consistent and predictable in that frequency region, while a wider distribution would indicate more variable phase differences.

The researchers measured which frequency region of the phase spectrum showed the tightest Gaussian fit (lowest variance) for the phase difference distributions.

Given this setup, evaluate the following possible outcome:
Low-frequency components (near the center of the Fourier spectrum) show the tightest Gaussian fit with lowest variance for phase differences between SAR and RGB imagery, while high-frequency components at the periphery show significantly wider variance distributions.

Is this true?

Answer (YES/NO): NO